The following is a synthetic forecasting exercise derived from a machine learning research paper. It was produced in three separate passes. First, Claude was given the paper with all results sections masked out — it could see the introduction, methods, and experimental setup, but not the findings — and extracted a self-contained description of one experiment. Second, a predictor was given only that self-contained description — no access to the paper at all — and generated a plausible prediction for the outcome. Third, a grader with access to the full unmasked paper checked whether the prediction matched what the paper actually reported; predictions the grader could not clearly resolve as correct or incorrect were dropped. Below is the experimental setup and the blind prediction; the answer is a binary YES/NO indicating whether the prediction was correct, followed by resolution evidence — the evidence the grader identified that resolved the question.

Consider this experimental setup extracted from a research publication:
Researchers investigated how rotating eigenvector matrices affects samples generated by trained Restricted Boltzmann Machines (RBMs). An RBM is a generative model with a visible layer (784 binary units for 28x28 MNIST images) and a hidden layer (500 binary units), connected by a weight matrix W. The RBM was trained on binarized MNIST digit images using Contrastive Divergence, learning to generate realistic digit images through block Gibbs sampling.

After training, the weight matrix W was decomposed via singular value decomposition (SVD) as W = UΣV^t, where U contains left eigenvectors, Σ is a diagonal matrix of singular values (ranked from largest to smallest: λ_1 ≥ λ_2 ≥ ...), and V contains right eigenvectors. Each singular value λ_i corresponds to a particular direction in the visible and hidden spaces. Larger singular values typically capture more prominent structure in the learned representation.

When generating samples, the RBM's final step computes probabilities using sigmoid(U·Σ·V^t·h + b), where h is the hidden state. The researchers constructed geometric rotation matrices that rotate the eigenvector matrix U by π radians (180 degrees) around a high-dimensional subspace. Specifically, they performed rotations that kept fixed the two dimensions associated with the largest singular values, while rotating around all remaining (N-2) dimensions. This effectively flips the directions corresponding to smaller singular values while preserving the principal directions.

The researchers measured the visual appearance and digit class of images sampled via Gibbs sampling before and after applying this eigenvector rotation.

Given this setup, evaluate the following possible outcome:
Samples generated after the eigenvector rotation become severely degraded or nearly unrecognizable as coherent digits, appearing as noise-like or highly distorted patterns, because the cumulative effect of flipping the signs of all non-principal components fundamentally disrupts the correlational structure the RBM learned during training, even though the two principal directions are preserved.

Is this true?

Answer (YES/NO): NO